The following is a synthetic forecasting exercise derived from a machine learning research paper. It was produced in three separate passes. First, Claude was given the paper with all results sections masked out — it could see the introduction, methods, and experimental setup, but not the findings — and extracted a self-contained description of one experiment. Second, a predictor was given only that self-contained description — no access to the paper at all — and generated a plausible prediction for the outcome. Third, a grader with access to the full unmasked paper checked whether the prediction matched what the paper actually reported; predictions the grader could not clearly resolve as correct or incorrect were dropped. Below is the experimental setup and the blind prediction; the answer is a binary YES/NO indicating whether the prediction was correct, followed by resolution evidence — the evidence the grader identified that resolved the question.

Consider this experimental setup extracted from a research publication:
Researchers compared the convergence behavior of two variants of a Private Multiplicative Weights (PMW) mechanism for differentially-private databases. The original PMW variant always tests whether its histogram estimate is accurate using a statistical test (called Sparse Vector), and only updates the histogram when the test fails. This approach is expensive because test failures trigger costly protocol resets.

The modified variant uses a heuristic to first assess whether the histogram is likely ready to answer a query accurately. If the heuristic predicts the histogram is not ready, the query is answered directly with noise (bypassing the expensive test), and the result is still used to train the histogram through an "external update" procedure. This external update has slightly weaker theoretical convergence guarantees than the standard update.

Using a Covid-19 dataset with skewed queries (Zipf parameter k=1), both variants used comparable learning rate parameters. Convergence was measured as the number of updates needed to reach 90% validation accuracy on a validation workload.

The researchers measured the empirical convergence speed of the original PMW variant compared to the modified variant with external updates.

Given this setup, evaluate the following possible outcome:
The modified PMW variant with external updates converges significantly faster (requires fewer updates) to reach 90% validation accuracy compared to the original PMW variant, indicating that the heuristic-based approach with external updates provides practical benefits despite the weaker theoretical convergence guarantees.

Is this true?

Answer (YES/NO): NO